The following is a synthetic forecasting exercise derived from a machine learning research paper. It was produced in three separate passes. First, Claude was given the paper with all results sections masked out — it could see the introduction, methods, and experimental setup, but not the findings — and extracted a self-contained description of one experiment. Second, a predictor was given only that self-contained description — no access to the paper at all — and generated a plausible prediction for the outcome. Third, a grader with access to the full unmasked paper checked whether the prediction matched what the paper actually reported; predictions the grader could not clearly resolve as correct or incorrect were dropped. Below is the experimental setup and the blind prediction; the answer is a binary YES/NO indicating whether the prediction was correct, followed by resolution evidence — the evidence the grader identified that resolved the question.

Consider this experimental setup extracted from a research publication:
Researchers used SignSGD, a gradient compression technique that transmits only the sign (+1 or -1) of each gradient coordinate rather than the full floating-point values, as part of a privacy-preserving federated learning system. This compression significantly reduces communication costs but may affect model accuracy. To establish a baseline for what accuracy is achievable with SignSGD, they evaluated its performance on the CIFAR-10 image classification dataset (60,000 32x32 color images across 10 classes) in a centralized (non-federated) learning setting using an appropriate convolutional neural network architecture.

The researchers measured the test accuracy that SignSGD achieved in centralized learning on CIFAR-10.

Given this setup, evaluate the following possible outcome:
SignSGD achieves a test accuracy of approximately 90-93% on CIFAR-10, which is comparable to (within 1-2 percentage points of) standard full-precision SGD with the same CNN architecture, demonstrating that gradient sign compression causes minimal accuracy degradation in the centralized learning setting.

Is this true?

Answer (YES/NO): YES